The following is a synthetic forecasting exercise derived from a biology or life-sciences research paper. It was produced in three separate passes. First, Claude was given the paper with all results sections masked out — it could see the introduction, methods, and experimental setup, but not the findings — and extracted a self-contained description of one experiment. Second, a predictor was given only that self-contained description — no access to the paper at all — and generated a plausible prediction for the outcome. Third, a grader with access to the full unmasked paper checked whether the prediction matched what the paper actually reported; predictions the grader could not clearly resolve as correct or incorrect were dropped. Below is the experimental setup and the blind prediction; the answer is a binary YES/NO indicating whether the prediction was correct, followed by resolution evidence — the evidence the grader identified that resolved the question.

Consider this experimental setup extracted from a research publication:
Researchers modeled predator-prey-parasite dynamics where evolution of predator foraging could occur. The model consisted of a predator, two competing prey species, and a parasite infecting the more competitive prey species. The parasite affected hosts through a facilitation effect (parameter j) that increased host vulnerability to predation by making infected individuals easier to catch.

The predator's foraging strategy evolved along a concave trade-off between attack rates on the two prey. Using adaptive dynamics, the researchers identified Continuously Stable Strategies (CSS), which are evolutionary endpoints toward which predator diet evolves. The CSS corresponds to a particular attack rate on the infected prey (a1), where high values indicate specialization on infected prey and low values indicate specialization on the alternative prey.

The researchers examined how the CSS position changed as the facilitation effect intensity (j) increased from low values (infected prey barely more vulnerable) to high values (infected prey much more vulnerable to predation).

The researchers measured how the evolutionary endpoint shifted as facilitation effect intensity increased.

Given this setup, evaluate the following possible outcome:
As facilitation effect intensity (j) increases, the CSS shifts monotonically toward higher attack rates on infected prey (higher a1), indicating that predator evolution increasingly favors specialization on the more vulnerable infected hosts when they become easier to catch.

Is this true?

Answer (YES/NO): YES